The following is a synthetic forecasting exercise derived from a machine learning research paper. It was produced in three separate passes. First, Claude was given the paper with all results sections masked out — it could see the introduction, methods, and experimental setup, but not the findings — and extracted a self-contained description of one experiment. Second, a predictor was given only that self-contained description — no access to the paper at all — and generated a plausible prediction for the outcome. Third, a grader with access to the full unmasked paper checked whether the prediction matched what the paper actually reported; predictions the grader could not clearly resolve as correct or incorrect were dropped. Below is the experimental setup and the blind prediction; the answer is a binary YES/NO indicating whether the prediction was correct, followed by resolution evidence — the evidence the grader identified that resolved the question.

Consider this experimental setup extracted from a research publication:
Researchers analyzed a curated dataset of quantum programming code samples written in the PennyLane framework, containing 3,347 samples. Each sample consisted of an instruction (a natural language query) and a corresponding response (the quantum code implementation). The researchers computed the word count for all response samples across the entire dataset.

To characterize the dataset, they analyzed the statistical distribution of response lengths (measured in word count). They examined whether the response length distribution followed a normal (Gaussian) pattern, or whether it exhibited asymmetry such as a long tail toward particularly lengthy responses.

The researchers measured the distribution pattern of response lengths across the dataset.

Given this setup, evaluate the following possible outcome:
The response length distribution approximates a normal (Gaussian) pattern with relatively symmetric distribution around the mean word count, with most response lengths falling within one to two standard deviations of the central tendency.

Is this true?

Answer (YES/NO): NO